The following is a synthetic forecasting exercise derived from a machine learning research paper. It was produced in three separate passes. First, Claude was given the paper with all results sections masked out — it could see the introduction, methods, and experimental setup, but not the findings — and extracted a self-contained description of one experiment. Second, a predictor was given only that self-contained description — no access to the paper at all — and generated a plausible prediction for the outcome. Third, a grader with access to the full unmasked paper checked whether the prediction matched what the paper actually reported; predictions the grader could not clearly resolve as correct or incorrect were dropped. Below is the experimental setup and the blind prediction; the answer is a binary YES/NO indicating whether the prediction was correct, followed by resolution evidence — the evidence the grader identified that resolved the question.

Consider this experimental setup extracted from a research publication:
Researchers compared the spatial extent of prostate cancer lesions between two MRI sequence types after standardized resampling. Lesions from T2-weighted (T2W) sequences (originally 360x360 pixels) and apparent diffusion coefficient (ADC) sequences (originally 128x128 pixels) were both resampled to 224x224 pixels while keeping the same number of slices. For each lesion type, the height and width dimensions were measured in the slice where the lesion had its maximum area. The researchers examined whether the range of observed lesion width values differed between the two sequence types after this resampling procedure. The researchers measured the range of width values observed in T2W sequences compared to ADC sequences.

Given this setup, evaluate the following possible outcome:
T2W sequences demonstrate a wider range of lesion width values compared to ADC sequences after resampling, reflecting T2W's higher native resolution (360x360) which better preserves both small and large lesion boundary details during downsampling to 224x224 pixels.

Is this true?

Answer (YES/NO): YES